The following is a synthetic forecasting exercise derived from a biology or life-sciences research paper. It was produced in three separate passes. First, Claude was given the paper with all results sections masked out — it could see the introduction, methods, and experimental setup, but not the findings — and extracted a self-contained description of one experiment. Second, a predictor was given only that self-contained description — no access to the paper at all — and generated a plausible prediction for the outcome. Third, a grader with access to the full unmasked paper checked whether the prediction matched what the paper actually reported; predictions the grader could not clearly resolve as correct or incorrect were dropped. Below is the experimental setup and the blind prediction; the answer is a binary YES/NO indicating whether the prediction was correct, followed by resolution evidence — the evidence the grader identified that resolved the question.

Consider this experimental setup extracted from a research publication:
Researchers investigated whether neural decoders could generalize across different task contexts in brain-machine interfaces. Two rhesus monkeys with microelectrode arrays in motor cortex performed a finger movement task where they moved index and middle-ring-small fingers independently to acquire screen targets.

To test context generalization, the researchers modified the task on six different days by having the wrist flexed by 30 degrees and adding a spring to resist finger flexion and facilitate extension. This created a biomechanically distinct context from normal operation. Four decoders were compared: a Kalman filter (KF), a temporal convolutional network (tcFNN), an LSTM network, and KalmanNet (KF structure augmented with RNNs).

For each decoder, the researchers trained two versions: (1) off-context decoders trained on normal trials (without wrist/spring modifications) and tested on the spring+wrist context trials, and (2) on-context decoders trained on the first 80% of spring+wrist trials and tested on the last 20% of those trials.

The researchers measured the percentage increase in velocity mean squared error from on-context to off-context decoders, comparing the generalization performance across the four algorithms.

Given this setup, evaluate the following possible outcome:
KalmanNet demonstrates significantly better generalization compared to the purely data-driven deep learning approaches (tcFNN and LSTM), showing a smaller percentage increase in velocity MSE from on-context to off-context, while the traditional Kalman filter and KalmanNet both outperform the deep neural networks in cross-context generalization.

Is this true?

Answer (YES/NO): NO